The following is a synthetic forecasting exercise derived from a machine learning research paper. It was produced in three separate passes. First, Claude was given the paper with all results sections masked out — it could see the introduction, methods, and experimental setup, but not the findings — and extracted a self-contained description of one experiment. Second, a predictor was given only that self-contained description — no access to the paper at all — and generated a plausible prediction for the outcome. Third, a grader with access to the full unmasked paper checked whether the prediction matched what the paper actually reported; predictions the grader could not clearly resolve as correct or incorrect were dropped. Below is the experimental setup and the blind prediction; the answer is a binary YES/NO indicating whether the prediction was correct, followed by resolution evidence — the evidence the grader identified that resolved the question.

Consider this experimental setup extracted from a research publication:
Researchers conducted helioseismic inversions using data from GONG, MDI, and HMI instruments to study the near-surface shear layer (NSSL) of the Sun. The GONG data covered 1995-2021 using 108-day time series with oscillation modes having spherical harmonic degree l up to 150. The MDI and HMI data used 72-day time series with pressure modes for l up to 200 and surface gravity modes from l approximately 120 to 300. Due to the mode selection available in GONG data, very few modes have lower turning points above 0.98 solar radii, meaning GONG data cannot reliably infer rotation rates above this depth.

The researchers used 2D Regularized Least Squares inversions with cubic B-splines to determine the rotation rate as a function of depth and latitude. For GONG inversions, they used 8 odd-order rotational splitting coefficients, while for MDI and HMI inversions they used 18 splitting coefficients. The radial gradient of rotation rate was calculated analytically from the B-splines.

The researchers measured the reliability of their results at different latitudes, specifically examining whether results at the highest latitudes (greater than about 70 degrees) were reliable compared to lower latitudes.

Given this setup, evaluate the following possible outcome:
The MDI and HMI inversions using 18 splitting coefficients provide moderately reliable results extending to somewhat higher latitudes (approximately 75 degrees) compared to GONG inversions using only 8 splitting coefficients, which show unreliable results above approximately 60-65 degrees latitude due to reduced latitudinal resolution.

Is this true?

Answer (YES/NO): NO